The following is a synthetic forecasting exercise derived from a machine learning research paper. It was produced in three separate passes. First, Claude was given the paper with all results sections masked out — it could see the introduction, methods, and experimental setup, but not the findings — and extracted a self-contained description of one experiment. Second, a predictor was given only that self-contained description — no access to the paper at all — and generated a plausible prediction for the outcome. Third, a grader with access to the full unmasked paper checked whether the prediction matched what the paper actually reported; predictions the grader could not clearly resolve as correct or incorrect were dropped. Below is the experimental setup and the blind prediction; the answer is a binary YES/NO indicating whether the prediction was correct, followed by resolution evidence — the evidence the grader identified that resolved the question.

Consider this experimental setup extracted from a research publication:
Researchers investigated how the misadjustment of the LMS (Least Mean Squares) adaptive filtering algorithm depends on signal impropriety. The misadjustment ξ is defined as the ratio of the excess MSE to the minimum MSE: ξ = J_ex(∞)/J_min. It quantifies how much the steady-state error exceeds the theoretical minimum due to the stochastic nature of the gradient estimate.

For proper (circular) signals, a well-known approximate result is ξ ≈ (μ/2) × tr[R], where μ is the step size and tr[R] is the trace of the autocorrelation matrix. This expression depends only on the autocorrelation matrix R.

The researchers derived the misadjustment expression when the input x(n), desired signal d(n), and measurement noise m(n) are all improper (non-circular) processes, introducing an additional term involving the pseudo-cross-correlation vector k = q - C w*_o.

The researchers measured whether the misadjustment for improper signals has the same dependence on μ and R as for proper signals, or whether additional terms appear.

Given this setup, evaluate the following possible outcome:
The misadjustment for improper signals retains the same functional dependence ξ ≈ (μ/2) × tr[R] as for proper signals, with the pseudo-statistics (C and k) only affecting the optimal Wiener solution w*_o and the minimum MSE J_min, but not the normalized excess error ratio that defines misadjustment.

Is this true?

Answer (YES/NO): NO